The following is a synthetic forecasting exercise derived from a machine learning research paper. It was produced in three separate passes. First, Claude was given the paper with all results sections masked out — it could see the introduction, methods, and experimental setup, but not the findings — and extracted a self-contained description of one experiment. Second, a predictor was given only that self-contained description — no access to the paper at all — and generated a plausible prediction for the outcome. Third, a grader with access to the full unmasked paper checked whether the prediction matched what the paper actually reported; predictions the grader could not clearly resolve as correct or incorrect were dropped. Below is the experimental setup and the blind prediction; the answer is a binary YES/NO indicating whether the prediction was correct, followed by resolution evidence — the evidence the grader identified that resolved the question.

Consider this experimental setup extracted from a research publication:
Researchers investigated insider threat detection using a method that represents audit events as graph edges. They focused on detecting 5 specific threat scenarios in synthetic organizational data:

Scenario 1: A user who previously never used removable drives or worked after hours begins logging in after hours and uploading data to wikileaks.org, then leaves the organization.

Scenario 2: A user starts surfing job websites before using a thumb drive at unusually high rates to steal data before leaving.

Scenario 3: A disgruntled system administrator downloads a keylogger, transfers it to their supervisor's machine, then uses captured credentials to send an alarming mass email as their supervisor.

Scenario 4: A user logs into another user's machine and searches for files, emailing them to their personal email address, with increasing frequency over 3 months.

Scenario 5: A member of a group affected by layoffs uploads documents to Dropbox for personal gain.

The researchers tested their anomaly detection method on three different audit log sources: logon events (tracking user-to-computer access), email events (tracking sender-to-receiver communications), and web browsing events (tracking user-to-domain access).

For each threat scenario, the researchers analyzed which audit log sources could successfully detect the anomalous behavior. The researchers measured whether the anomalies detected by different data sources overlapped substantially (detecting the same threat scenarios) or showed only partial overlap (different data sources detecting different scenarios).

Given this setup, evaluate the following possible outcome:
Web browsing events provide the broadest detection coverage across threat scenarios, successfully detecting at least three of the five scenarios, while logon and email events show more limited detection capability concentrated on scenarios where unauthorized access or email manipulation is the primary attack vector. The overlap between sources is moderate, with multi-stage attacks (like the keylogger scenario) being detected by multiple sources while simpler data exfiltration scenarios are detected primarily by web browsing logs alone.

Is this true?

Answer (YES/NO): NO